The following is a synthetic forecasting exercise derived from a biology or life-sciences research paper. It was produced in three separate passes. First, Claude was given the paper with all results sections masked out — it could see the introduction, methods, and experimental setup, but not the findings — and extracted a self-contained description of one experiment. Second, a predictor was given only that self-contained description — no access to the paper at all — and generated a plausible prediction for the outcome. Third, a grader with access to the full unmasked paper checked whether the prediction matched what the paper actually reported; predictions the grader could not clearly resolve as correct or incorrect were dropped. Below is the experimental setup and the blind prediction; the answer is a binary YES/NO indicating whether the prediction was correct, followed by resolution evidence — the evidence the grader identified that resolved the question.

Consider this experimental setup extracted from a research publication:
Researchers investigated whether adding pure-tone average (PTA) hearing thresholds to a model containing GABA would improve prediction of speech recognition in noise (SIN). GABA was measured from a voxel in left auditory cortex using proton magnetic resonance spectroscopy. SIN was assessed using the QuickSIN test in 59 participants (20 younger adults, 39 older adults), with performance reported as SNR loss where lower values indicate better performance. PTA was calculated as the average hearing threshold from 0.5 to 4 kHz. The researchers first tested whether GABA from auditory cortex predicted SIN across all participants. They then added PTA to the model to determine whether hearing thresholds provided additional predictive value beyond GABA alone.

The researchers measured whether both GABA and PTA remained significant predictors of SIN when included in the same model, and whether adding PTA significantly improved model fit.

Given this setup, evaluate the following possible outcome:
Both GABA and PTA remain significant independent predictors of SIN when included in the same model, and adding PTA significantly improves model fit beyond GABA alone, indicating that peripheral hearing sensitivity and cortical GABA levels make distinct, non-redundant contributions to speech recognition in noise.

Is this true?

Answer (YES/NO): YES